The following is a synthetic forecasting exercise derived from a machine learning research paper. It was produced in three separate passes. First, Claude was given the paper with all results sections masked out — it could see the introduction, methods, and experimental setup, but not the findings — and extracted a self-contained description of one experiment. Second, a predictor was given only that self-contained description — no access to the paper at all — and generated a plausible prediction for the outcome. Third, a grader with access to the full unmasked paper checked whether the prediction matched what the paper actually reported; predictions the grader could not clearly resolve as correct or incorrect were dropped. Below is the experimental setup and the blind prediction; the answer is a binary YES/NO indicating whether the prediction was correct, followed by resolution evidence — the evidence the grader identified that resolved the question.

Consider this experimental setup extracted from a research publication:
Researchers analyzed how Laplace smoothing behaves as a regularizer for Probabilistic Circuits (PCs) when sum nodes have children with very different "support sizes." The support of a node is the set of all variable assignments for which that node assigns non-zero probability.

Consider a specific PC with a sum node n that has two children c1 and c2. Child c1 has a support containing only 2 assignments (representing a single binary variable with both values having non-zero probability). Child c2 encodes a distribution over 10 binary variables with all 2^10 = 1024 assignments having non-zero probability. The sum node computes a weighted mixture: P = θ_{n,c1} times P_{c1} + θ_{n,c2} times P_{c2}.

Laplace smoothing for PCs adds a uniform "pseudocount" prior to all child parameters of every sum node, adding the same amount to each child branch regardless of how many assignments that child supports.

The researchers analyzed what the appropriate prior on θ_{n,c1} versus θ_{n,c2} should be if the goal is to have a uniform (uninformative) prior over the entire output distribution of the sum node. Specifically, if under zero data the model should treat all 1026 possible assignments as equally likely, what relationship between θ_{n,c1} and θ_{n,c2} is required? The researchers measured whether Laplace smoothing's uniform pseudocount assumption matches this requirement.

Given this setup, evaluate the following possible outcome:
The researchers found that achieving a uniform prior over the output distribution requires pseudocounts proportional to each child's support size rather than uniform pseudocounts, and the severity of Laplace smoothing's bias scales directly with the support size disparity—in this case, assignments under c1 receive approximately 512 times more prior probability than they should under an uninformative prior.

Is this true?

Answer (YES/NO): NO